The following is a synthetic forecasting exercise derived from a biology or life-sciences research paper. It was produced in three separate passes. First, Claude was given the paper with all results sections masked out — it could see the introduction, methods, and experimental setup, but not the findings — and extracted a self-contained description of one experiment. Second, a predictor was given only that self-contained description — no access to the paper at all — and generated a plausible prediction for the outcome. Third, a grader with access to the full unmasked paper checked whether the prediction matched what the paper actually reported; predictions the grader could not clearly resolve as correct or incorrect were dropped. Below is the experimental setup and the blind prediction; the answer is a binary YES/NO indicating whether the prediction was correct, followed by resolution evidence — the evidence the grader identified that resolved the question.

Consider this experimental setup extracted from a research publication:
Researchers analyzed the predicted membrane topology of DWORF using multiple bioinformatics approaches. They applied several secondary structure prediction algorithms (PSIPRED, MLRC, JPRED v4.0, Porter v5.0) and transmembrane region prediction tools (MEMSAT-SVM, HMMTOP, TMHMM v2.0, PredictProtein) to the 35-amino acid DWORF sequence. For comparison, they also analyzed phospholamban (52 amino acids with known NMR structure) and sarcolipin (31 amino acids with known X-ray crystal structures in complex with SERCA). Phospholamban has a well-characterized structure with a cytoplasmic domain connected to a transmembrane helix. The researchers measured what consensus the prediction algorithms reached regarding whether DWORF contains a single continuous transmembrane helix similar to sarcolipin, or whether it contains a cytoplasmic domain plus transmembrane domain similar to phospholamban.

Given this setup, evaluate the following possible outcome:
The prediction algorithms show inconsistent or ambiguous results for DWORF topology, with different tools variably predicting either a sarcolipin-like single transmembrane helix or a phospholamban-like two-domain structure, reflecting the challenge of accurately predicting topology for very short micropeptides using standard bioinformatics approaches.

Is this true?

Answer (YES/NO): NO